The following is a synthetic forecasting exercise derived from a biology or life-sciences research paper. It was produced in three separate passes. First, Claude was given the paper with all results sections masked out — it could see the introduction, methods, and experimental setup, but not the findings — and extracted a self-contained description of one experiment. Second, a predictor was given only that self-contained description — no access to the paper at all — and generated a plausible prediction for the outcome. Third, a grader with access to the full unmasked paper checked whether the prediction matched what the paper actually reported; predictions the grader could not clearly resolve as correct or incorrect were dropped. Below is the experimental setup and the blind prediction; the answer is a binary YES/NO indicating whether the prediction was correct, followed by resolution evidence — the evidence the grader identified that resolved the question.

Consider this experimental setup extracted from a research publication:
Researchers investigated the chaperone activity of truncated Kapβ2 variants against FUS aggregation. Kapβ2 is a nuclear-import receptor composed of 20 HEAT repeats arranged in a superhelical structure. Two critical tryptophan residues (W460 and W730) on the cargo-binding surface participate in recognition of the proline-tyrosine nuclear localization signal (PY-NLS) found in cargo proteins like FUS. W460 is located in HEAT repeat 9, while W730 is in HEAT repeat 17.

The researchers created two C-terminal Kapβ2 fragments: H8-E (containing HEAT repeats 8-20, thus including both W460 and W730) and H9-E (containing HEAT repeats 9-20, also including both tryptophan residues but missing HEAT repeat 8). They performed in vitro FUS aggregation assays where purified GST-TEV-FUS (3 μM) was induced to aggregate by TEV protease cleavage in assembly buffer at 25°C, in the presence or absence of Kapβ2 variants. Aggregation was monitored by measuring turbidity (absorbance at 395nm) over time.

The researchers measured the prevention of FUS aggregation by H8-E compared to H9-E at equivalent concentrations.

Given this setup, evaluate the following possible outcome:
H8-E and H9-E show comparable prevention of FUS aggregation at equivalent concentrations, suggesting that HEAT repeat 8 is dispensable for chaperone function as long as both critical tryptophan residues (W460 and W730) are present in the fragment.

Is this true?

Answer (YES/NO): NO